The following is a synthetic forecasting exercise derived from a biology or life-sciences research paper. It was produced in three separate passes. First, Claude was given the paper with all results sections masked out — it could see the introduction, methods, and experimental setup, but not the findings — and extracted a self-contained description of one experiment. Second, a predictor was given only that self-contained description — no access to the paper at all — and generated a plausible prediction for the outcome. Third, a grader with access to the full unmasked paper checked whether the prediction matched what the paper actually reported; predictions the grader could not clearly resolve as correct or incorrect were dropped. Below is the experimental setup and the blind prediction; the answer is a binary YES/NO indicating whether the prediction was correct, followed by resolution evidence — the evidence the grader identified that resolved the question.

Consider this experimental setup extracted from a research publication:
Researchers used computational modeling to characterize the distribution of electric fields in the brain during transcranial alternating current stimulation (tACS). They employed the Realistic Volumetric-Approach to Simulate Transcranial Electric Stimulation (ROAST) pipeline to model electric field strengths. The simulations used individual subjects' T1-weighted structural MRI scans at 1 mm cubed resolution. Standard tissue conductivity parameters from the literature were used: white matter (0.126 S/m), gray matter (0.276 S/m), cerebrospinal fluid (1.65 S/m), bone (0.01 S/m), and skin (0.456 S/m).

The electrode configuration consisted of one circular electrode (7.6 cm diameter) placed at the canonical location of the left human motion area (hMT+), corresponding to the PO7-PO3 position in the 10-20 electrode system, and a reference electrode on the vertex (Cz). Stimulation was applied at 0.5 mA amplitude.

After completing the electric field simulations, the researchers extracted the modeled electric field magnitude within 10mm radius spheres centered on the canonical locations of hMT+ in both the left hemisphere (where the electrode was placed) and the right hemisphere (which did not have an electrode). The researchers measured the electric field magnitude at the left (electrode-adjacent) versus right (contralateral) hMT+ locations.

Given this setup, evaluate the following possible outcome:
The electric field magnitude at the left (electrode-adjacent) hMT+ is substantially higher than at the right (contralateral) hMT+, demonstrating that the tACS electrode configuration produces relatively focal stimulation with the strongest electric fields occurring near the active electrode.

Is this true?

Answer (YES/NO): NO